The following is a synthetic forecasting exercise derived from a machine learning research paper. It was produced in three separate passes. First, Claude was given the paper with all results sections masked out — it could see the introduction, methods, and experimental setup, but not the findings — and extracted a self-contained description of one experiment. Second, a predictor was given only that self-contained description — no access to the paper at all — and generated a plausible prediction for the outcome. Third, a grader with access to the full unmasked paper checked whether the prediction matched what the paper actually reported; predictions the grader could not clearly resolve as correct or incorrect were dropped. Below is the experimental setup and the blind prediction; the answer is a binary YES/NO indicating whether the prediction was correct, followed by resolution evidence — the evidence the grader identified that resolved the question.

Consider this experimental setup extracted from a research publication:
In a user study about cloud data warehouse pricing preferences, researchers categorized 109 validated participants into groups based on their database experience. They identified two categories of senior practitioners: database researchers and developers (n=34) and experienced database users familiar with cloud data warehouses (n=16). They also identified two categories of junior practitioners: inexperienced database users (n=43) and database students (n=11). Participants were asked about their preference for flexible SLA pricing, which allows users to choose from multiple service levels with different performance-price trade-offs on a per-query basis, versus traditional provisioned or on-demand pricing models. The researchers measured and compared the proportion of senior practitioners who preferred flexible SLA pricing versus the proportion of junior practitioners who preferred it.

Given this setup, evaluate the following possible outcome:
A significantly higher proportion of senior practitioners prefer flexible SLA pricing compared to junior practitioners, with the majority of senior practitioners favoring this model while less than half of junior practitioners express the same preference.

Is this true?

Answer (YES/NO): NO